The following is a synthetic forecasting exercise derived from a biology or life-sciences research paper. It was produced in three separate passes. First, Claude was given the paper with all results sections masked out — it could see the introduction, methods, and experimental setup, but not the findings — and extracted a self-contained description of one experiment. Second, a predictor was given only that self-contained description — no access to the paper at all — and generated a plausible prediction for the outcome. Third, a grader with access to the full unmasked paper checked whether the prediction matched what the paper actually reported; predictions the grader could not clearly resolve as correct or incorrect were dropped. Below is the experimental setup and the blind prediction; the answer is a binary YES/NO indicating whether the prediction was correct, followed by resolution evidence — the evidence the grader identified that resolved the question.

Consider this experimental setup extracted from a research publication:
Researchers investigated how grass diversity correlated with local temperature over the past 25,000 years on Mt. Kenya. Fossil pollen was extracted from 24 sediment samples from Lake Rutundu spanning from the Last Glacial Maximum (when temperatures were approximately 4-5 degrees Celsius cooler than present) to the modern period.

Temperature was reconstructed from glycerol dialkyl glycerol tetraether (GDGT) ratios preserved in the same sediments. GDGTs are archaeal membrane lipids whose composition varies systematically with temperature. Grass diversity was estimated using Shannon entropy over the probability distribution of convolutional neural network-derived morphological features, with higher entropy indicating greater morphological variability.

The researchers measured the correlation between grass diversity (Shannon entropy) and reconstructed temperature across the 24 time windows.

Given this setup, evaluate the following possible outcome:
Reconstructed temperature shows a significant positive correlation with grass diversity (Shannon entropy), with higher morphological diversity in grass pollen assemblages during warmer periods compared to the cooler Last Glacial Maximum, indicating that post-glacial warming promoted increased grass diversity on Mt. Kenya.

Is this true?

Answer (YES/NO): YES